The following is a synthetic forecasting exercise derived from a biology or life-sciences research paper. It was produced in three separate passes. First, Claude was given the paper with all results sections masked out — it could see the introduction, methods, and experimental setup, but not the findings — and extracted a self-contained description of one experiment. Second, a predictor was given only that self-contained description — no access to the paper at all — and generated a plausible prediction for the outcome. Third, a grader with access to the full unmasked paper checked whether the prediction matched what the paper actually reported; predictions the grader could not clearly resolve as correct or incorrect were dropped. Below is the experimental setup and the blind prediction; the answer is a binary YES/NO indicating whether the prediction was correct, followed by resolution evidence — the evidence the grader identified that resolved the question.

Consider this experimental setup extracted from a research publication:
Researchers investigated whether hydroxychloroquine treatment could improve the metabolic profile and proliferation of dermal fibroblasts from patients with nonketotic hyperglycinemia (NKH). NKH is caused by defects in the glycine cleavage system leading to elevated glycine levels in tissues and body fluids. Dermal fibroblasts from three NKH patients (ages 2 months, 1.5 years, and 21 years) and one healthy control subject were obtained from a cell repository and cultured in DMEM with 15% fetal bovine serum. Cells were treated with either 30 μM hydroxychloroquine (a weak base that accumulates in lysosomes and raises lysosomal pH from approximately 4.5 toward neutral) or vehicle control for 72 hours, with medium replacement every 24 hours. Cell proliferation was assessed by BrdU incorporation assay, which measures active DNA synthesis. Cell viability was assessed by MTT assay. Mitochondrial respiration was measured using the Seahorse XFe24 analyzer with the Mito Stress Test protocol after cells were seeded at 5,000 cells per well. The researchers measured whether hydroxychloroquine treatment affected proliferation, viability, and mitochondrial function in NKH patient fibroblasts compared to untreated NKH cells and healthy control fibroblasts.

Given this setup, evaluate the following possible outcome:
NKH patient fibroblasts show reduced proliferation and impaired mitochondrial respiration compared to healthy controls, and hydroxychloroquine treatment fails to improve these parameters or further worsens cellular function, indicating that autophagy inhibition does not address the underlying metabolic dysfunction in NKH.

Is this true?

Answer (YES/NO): NO